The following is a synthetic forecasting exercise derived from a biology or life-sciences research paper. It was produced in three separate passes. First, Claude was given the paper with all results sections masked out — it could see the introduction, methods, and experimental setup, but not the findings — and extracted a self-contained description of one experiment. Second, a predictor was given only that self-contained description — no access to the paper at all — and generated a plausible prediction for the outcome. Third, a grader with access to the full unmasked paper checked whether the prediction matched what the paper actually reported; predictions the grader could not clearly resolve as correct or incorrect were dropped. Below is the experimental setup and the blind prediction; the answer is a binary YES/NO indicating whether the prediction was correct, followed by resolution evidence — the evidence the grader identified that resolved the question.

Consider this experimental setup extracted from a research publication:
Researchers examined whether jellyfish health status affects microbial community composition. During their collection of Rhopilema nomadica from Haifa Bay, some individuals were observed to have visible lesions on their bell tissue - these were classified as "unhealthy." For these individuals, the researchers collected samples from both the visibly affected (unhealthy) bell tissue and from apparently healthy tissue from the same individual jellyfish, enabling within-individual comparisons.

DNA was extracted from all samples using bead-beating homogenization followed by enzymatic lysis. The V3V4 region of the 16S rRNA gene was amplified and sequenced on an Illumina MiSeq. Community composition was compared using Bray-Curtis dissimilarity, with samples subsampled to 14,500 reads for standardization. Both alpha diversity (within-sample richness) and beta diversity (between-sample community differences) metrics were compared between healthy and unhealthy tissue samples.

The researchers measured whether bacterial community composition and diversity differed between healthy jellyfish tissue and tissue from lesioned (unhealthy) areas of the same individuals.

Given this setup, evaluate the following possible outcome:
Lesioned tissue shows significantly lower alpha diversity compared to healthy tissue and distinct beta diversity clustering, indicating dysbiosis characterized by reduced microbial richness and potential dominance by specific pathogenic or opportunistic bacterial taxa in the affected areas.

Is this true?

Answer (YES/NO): NO